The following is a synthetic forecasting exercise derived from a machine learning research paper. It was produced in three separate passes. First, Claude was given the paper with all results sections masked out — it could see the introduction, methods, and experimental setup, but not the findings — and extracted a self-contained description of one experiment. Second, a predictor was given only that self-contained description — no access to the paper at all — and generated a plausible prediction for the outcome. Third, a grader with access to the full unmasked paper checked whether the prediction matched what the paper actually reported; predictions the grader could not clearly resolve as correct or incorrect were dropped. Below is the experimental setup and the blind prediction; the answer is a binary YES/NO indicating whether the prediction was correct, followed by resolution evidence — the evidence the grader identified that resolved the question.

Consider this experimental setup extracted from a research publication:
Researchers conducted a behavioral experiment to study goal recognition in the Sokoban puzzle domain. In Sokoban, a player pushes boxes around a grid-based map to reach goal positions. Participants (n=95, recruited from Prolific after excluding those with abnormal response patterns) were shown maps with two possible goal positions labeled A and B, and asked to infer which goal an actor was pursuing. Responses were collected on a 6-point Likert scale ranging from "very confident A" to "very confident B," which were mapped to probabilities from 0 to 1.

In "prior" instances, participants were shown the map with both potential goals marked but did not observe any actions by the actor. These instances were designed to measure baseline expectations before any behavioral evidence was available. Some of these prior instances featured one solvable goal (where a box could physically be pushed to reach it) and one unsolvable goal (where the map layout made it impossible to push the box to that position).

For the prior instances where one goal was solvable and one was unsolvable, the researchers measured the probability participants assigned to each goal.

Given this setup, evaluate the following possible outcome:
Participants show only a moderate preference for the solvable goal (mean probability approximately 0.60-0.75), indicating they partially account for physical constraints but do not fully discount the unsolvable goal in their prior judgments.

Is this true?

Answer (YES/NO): NO